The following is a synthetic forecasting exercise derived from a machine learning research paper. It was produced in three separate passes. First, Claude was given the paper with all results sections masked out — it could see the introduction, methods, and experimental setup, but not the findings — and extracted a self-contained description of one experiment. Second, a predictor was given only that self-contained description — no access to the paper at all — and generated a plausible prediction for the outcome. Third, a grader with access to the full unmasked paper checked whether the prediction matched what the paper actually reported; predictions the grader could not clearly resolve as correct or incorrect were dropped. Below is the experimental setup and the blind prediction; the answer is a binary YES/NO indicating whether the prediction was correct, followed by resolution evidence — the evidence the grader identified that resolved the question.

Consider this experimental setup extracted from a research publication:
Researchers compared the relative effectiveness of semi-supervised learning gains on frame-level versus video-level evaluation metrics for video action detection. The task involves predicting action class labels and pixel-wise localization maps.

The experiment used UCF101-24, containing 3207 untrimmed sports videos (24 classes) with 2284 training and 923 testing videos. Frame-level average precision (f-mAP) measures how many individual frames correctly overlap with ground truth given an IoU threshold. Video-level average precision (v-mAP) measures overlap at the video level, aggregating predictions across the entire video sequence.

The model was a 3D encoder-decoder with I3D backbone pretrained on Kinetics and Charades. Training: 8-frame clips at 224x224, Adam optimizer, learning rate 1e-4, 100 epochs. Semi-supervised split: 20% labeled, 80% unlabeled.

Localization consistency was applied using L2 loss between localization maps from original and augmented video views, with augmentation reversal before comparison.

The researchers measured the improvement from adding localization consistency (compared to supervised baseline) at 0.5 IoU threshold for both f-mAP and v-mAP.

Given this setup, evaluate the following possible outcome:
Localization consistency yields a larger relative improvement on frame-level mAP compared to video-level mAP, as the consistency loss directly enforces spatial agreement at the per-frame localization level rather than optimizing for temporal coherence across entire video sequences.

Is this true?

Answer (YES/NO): NO